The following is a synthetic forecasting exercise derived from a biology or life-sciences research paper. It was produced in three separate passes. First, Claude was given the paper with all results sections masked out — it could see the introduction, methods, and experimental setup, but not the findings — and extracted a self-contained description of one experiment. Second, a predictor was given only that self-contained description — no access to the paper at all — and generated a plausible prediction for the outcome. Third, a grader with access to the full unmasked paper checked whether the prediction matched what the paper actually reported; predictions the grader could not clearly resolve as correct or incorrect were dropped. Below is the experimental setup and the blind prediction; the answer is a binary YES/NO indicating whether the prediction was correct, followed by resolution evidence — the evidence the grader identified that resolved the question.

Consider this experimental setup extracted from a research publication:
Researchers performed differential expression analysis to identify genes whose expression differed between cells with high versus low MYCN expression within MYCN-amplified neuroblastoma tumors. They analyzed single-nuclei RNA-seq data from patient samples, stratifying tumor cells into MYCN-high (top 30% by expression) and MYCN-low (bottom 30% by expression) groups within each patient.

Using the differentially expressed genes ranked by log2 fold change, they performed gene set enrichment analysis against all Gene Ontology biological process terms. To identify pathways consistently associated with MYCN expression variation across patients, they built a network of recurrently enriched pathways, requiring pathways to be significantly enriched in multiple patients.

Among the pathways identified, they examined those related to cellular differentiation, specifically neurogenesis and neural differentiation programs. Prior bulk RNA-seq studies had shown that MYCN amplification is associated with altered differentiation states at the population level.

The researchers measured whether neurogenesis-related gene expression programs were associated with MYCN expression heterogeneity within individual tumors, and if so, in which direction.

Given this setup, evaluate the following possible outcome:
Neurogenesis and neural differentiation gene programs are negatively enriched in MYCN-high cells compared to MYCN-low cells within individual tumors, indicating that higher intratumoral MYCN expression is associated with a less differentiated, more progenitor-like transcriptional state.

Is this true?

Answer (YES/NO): YES